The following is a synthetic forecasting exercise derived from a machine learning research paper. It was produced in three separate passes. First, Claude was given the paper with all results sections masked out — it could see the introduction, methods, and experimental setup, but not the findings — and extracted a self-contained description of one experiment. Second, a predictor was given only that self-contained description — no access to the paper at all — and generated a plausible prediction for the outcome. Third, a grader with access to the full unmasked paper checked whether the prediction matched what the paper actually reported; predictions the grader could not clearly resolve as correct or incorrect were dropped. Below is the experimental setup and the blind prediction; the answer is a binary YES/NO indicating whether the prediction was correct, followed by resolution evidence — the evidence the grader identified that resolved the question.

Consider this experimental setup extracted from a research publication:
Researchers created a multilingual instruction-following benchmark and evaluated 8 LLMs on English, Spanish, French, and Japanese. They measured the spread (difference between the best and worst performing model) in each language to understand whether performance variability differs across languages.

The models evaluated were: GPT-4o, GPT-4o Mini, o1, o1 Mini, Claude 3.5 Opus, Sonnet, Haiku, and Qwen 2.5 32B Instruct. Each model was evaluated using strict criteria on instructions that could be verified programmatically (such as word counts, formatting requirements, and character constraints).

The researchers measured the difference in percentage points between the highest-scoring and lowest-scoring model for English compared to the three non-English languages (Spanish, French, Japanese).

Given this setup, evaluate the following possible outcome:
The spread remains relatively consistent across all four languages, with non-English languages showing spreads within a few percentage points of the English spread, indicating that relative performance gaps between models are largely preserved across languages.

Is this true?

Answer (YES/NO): NO